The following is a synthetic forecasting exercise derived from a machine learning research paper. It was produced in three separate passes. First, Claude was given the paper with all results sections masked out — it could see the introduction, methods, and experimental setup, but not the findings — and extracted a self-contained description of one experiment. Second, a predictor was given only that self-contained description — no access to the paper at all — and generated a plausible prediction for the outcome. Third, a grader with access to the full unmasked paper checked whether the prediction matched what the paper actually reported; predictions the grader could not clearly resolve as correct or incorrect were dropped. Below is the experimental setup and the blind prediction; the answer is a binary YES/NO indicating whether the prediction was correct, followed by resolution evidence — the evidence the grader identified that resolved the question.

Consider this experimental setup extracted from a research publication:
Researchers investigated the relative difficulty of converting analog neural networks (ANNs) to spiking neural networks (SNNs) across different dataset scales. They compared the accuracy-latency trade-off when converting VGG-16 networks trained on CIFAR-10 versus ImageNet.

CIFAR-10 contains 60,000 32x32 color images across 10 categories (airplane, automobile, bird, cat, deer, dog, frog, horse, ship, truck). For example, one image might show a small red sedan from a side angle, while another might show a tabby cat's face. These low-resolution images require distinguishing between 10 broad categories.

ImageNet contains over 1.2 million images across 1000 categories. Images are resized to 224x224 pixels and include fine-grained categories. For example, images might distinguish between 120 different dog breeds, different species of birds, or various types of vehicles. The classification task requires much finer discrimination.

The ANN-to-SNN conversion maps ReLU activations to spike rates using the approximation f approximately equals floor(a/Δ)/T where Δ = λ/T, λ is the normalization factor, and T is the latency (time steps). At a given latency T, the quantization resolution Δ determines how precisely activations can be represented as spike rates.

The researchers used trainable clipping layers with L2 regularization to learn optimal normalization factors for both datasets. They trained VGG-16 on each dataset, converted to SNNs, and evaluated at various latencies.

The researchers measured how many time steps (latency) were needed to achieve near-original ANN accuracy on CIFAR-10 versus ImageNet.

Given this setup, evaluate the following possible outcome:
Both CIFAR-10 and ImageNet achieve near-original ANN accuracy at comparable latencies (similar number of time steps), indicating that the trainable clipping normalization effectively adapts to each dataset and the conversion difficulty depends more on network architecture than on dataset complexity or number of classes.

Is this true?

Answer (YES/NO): NO